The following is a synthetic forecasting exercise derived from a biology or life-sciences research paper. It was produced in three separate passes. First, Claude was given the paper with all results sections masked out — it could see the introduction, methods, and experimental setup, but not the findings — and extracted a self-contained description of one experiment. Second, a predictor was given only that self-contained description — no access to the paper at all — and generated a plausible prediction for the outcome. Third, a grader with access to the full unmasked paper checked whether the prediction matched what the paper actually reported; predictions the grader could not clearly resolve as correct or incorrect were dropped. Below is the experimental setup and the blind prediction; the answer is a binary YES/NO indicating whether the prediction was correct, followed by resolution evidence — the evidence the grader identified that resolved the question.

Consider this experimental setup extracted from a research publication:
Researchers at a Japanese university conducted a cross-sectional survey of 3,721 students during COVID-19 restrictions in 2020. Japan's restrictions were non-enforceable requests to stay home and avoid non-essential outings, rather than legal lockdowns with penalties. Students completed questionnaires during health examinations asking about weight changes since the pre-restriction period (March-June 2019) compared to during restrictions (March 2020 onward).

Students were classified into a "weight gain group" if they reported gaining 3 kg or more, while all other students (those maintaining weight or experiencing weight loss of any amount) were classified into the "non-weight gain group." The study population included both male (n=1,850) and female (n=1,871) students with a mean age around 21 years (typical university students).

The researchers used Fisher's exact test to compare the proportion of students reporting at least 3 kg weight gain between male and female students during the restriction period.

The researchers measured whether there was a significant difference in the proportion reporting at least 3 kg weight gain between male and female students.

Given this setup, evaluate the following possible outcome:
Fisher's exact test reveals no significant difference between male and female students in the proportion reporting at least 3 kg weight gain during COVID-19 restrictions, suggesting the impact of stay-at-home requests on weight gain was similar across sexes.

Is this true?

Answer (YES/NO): NO